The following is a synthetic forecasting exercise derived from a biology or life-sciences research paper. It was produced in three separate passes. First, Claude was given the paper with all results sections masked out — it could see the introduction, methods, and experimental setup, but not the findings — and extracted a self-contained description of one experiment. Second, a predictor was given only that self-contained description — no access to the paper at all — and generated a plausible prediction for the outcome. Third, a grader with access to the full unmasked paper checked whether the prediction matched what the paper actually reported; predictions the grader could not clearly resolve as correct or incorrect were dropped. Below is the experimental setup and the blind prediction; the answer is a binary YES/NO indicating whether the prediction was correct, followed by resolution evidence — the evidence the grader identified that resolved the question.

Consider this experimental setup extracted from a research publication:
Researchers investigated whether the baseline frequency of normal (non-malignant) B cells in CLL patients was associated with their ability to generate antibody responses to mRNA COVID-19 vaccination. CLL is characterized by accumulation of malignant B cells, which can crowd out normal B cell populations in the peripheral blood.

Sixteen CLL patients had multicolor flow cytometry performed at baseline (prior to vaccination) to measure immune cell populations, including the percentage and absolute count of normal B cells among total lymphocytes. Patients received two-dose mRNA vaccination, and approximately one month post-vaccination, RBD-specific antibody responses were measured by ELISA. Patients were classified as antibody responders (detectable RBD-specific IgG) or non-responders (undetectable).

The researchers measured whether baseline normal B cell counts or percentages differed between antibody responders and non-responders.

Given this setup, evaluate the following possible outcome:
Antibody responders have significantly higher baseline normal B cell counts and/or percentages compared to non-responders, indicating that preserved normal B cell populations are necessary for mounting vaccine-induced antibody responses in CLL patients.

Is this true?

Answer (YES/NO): NO